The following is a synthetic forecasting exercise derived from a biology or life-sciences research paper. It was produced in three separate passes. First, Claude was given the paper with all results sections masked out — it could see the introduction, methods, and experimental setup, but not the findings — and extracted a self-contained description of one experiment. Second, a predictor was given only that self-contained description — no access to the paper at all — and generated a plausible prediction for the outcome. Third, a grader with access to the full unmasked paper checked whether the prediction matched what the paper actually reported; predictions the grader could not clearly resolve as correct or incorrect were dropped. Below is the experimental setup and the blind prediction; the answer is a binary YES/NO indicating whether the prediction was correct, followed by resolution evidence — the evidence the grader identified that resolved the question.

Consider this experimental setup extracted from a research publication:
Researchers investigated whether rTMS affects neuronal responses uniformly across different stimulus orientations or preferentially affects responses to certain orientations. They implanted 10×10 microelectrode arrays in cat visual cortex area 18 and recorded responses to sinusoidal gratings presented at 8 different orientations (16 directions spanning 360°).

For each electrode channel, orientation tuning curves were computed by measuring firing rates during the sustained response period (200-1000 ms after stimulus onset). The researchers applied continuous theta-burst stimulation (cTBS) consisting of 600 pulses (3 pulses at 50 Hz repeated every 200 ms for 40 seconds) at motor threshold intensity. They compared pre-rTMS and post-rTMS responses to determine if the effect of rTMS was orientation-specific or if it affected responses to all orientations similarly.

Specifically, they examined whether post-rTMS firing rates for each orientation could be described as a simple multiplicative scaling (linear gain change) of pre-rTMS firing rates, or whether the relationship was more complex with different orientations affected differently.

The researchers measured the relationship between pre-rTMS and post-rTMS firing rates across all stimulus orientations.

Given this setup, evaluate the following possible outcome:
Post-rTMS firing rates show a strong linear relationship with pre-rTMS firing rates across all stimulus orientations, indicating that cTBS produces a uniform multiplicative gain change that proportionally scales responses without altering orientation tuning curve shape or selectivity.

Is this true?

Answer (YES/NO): YES